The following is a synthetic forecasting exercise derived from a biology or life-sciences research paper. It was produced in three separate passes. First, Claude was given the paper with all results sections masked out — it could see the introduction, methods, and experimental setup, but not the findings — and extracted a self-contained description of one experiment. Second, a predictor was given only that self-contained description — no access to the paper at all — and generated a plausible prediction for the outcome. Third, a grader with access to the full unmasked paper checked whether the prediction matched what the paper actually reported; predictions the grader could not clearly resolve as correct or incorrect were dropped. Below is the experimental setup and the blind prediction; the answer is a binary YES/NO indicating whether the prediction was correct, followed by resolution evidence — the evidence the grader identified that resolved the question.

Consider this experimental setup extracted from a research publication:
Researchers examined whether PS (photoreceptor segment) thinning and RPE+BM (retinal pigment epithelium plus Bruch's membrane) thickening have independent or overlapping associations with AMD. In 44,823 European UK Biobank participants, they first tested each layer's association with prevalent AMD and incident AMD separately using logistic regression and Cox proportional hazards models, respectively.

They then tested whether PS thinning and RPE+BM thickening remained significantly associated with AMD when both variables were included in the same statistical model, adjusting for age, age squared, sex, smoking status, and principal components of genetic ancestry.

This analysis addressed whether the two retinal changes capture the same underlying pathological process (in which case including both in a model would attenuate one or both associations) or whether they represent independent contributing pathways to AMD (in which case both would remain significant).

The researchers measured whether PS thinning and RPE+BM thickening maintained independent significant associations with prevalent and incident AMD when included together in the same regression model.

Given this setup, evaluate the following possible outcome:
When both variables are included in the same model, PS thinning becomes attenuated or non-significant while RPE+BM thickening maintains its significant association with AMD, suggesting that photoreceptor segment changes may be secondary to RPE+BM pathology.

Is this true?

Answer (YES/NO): NO